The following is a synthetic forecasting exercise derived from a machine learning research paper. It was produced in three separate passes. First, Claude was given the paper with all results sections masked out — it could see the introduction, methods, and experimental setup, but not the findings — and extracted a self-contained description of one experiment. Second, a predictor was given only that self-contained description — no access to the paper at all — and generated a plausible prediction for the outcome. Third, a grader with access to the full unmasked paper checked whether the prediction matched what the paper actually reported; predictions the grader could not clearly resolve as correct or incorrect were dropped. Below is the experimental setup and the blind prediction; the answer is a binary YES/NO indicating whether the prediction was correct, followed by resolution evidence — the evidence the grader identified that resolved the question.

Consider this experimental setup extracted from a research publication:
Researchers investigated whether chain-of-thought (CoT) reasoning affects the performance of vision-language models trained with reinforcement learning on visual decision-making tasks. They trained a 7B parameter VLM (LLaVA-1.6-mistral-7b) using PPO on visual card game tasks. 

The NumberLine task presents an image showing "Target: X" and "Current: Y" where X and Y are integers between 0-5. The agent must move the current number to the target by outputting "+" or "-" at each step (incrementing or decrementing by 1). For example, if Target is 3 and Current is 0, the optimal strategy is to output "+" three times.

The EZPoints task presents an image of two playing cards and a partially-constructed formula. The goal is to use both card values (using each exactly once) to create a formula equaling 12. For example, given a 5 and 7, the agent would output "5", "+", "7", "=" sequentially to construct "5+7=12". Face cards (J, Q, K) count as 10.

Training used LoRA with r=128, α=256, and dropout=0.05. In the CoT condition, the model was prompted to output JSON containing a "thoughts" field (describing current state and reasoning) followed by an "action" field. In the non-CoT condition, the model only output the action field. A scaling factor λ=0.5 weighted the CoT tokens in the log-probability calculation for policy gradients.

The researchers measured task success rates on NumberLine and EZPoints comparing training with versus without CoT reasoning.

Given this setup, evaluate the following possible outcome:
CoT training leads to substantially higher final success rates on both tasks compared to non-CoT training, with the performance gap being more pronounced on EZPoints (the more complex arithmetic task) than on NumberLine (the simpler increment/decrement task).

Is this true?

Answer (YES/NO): NO